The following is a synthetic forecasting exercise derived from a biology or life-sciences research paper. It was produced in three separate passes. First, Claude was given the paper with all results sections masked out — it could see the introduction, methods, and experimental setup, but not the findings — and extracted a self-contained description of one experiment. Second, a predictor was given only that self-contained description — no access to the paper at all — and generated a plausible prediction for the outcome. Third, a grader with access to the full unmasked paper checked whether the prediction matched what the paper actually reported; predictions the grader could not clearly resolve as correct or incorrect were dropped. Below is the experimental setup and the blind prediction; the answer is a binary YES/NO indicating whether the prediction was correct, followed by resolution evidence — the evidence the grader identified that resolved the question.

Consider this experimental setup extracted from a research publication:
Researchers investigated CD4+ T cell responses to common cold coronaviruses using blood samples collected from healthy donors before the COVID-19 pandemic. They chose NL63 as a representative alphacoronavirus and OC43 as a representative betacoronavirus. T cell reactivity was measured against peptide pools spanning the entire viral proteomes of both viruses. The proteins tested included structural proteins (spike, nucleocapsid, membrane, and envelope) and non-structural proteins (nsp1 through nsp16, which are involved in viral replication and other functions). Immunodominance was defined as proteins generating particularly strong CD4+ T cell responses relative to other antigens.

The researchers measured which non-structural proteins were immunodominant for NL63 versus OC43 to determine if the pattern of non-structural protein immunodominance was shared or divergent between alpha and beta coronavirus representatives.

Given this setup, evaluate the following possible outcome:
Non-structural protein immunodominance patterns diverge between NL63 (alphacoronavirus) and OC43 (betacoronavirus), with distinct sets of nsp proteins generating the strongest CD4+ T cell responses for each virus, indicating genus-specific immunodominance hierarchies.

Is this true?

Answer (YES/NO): NO